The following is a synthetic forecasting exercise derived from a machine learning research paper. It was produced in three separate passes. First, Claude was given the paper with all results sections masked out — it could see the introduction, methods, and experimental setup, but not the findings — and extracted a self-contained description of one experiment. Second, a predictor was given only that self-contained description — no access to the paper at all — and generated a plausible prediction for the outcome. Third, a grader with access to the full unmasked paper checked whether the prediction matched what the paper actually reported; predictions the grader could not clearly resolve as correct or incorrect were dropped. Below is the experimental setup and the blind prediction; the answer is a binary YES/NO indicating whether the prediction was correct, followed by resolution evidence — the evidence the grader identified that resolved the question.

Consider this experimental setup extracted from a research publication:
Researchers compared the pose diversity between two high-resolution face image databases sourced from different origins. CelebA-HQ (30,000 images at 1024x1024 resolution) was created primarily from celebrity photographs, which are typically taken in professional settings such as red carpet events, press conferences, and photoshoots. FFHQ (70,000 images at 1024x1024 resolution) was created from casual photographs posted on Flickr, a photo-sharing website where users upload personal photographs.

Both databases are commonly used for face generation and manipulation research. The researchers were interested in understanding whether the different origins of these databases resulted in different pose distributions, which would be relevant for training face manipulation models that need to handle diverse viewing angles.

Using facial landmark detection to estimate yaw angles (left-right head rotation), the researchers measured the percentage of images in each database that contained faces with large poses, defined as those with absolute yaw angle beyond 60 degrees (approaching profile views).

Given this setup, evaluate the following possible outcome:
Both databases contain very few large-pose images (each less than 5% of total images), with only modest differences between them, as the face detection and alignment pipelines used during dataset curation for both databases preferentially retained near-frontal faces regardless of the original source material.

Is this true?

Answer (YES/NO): YES